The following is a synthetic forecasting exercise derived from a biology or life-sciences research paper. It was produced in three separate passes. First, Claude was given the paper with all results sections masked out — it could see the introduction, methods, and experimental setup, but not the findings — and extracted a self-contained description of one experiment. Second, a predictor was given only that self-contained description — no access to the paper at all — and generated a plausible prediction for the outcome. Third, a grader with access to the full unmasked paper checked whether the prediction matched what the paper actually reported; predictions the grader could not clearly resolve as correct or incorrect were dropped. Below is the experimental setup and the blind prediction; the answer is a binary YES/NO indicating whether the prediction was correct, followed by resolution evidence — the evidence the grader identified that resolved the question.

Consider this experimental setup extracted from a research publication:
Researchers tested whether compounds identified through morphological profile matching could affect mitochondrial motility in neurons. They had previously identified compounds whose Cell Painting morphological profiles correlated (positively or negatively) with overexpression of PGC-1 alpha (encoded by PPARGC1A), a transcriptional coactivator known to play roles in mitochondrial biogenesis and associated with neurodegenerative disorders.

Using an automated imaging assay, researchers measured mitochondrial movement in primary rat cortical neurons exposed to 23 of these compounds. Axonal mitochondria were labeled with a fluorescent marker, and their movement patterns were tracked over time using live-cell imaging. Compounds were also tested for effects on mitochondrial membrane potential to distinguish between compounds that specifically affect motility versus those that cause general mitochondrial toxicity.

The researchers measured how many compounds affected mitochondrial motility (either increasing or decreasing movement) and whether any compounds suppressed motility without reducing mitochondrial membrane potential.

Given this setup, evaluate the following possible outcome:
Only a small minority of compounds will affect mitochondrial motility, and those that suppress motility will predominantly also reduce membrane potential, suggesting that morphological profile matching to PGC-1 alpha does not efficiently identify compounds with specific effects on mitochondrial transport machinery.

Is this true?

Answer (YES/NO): NO